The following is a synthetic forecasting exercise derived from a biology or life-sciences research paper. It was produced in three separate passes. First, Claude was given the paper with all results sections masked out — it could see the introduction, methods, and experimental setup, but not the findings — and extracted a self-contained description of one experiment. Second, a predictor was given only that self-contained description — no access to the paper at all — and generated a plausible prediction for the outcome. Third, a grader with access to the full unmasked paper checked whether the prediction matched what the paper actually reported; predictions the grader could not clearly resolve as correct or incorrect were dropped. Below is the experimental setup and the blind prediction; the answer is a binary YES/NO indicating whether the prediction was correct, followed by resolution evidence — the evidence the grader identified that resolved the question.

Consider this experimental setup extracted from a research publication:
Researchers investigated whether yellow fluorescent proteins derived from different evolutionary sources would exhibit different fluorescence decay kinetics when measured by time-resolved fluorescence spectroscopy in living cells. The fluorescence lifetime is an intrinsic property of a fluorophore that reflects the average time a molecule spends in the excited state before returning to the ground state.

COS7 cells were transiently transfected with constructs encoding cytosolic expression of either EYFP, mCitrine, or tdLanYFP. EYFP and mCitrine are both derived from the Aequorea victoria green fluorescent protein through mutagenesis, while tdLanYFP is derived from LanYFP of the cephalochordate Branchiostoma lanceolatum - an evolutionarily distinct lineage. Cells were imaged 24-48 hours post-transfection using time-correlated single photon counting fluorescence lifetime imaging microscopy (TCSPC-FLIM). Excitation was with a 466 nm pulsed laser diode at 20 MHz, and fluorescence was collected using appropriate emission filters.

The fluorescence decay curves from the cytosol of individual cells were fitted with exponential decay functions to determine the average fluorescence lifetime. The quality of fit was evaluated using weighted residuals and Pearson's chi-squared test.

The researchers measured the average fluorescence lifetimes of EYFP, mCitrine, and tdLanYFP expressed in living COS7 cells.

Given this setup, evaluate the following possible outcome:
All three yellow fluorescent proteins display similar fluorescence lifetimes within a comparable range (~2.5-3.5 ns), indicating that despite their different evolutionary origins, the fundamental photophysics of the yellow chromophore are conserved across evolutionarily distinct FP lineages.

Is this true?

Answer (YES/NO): YES